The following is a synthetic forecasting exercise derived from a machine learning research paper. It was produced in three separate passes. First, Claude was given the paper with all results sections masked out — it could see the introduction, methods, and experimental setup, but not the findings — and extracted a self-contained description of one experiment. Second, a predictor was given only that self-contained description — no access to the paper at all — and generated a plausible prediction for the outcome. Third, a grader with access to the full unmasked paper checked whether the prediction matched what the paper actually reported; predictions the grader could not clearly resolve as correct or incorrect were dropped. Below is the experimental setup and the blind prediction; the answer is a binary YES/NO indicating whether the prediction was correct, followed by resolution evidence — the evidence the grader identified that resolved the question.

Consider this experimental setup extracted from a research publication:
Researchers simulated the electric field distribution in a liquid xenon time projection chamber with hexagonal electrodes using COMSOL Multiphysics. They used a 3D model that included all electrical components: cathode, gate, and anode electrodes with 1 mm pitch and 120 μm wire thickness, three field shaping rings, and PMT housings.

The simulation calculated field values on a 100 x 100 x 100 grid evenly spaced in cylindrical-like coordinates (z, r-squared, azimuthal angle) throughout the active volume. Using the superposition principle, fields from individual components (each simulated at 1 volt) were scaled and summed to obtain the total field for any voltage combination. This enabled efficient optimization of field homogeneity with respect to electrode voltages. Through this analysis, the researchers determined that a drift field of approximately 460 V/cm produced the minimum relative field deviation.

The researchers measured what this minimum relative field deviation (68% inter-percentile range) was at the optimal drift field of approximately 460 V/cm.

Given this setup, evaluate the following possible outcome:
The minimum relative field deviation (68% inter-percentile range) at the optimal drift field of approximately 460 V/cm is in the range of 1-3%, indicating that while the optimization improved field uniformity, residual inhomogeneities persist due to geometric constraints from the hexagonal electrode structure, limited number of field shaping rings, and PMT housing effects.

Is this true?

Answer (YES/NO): YES